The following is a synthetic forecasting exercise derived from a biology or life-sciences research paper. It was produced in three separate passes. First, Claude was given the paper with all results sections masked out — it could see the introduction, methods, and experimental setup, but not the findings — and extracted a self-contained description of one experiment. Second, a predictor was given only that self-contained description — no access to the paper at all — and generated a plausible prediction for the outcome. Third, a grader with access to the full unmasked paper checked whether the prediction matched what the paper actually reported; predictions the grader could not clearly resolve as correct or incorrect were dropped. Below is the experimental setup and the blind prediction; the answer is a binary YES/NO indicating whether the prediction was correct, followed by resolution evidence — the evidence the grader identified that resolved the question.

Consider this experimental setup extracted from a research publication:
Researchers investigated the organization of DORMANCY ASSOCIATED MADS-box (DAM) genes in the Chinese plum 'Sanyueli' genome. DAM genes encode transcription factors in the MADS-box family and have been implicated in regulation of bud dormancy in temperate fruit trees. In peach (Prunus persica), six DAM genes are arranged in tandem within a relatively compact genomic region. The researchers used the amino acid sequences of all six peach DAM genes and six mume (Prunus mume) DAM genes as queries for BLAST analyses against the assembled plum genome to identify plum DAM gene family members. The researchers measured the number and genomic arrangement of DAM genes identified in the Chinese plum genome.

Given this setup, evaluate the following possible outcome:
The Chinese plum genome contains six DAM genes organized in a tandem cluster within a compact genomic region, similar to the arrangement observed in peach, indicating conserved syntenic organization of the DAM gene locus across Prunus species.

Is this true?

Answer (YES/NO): YES